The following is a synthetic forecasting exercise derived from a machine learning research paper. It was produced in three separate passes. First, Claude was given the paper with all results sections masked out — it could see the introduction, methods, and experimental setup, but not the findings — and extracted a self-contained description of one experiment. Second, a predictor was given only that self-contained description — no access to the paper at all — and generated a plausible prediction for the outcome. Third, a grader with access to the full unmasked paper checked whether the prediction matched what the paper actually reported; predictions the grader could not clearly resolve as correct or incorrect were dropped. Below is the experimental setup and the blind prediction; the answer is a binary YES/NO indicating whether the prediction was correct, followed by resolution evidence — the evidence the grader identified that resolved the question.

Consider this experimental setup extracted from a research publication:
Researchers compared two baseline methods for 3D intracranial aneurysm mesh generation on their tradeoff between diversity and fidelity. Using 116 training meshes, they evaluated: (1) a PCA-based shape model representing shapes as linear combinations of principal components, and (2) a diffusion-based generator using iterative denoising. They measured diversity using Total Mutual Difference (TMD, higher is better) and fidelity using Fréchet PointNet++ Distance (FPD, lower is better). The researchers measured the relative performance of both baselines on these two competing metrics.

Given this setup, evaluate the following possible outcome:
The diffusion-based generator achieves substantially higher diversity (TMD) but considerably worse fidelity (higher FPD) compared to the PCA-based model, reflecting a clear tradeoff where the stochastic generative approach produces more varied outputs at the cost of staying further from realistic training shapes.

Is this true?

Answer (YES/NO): YES